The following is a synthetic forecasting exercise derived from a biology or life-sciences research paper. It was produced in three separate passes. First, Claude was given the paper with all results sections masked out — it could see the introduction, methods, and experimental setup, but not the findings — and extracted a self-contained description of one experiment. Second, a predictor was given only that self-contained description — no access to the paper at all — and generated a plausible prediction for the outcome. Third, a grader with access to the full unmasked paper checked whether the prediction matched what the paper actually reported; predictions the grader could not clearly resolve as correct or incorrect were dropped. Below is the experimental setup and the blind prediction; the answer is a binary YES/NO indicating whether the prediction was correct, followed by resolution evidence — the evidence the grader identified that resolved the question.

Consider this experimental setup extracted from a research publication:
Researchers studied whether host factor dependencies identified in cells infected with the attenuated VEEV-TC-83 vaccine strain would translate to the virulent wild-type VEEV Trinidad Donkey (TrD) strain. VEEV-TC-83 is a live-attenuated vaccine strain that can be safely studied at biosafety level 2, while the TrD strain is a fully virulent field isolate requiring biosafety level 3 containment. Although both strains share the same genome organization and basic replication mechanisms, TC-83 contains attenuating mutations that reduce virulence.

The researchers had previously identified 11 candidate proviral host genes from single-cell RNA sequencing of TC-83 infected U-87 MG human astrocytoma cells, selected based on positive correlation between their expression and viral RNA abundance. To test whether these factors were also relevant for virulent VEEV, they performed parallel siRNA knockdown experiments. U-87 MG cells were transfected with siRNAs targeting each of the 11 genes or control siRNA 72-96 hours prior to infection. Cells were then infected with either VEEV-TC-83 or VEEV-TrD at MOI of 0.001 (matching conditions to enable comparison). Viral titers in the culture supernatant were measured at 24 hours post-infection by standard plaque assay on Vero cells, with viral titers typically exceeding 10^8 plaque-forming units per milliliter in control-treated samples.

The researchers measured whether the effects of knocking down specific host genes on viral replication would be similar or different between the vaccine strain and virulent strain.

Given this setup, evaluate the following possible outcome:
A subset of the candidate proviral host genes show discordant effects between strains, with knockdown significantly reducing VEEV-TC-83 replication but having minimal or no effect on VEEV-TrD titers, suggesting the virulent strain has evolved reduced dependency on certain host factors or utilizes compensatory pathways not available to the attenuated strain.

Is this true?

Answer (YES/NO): YES